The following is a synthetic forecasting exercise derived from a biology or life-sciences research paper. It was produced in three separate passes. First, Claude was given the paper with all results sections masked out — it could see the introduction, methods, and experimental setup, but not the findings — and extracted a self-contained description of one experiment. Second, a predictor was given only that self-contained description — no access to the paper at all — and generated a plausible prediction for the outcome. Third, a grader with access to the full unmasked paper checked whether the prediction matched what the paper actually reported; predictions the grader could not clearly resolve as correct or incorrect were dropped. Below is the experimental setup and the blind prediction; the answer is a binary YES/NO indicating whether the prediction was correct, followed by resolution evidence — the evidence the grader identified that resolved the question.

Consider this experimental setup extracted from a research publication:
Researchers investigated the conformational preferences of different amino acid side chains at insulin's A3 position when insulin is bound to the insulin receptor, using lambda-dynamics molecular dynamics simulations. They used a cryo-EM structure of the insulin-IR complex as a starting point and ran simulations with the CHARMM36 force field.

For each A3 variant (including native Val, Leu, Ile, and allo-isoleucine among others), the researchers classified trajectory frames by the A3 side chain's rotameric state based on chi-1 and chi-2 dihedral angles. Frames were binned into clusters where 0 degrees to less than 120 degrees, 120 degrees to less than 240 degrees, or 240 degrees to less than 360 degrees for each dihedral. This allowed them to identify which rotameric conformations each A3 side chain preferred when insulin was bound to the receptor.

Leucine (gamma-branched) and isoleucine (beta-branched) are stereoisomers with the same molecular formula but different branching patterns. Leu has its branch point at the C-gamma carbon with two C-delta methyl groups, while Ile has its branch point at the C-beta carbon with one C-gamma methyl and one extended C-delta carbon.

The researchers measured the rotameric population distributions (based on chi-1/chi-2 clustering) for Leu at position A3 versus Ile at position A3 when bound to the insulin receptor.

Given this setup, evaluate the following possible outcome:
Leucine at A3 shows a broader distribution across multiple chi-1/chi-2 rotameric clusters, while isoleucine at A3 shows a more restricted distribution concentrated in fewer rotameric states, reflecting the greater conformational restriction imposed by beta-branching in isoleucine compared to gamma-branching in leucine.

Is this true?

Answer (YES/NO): YES